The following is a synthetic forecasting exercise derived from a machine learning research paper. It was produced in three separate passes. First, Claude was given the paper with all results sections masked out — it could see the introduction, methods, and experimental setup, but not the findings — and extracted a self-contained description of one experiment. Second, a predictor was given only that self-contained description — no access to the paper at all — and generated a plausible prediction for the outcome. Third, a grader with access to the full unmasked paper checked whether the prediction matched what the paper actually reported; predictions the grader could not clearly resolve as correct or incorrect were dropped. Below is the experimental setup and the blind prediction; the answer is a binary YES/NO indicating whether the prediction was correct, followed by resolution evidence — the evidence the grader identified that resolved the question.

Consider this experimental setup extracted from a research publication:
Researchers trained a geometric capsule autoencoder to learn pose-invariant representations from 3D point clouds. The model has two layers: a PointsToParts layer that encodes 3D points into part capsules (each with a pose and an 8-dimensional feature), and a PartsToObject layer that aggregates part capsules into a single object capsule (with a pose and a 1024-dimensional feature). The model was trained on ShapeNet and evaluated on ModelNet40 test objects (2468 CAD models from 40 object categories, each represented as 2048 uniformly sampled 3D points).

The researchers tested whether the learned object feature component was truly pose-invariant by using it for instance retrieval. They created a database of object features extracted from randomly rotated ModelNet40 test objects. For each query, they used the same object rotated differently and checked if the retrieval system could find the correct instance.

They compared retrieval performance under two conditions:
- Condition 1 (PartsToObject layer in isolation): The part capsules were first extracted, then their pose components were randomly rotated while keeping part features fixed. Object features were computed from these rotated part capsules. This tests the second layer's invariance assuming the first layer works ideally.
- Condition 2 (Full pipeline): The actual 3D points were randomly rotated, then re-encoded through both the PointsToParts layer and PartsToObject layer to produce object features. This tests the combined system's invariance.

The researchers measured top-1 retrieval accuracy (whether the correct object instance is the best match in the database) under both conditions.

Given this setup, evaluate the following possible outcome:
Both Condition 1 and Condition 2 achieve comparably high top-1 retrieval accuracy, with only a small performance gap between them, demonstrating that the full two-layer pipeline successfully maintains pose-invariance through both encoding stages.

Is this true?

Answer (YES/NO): NO